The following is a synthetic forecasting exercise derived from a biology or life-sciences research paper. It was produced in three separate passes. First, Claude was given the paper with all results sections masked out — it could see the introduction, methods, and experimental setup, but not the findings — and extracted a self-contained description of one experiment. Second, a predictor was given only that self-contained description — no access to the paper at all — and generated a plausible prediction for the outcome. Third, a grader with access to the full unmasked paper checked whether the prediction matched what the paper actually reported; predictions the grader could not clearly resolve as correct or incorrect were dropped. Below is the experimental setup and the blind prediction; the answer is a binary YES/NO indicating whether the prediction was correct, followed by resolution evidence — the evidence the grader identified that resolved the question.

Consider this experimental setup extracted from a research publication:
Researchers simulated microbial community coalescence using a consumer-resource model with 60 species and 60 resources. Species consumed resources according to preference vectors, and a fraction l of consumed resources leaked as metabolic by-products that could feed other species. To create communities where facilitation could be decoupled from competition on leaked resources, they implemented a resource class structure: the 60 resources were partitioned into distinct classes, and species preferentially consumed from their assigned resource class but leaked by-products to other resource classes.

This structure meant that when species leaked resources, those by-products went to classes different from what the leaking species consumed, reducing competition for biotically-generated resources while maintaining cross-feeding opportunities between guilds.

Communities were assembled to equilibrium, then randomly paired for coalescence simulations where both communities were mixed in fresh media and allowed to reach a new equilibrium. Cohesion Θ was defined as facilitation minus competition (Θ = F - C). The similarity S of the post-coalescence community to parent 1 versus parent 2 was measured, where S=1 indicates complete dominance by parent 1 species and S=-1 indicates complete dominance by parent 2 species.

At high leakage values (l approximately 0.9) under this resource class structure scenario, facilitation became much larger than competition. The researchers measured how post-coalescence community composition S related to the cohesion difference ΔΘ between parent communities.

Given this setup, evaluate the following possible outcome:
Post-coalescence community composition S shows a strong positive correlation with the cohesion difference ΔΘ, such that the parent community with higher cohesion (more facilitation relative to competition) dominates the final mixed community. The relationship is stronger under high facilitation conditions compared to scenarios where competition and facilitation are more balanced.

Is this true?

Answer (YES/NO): NO